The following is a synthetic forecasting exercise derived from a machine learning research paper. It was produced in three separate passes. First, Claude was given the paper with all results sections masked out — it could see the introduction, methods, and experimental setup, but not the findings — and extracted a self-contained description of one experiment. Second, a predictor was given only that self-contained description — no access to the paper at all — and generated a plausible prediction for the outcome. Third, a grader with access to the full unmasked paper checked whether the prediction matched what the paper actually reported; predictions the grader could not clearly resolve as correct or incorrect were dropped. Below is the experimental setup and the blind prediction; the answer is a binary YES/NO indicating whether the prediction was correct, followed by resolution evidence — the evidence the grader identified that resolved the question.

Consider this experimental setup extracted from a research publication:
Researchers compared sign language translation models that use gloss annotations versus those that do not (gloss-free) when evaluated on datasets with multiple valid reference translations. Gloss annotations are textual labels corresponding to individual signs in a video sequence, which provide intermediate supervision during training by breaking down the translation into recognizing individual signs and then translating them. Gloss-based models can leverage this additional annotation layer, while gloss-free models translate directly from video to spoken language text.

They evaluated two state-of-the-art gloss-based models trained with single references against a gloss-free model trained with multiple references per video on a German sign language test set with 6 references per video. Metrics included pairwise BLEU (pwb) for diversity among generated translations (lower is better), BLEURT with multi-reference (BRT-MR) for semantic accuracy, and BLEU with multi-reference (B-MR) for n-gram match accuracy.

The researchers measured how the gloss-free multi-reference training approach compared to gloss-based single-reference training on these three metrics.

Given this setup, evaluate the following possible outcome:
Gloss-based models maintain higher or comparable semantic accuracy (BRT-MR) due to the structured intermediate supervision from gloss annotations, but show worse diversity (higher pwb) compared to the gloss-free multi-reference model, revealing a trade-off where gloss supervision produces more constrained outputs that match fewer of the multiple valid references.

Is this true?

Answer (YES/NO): NO